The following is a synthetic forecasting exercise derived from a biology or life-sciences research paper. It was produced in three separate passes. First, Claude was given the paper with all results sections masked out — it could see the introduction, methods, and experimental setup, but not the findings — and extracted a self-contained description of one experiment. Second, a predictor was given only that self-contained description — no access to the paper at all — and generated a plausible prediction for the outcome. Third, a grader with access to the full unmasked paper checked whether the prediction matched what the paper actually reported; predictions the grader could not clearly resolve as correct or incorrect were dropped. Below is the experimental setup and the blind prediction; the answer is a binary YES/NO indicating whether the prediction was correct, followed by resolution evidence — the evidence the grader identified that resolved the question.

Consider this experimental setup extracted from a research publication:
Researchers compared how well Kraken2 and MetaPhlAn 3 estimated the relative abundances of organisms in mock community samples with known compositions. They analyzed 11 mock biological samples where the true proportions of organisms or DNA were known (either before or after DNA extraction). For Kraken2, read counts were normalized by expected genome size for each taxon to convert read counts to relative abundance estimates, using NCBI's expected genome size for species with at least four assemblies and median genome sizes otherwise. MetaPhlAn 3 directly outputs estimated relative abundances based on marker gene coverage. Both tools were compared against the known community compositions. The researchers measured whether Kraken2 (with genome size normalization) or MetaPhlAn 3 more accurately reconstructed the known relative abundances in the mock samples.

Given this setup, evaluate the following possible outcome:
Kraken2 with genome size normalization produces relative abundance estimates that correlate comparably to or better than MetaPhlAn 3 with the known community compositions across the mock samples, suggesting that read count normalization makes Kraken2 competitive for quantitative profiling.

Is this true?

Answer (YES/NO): NO